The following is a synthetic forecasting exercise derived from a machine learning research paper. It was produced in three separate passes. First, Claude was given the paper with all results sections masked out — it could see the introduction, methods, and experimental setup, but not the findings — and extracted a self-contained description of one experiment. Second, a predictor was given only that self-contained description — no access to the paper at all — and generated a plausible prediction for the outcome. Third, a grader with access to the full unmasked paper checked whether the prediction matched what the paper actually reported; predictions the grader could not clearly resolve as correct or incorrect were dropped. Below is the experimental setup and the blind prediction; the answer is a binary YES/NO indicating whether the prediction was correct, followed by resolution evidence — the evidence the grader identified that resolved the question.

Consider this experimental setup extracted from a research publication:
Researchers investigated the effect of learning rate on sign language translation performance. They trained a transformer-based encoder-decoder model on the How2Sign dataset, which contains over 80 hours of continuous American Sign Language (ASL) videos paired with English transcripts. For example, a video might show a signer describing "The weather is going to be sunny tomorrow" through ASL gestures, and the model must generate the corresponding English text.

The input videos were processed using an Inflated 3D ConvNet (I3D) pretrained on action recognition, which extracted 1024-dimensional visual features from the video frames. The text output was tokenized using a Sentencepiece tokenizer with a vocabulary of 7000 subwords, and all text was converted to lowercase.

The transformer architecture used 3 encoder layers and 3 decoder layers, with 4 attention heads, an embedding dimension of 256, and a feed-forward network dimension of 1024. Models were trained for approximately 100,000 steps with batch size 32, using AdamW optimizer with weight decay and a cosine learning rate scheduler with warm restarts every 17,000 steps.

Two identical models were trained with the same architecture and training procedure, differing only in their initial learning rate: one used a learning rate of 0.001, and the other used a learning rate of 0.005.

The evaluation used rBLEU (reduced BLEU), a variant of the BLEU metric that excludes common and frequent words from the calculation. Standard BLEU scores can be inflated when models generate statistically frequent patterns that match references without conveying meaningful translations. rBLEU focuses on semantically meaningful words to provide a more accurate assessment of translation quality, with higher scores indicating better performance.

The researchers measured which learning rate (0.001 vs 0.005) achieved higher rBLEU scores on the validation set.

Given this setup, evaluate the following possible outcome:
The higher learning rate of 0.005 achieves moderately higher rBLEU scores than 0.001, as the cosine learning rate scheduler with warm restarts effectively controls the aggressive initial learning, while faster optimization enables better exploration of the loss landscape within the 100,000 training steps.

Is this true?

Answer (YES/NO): NO